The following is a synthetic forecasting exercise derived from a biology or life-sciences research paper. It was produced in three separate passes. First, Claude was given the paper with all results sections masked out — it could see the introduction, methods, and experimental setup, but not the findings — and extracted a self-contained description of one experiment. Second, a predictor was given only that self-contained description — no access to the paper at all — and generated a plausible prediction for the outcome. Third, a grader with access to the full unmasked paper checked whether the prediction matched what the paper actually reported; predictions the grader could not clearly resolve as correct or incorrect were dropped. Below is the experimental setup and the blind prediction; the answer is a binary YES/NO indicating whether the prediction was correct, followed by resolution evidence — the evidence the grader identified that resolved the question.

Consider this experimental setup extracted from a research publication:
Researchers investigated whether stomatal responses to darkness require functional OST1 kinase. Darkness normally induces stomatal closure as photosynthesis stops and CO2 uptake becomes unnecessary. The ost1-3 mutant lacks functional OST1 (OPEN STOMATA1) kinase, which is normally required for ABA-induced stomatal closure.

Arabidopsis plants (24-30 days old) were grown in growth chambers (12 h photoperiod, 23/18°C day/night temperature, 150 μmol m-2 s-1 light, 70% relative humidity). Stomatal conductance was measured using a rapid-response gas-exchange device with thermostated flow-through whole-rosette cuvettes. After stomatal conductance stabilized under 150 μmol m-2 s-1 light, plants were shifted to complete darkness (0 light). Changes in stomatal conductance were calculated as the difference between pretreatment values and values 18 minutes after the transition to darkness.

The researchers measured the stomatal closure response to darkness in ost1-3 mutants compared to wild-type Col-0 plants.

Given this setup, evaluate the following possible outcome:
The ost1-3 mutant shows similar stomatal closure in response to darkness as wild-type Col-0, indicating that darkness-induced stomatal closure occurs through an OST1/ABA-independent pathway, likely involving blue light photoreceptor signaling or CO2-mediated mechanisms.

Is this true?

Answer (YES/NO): NO